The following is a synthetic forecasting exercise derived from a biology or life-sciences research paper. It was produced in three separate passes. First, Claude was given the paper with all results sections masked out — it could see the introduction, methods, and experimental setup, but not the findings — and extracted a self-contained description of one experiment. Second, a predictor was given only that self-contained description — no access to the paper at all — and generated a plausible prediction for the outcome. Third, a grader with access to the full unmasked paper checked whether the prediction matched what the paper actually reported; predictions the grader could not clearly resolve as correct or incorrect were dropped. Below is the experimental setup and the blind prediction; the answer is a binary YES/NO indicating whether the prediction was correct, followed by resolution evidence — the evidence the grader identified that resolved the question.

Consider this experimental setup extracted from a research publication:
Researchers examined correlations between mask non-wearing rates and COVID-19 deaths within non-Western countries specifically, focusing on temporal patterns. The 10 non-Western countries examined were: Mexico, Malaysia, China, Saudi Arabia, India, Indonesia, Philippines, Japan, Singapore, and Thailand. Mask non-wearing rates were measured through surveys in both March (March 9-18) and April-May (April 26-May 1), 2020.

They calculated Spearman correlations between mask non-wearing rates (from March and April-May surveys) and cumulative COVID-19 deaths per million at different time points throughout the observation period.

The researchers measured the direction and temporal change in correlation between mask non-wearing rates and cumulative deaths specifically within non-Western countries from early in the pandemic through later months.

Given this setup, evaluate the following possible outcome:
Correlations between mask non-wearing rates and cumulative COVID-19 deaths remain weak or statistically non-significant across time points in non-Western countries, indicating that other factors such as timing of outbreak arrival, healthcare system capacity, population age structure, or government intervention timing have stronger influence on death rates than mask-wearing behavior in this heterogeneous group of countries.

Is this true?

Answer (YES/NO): NO